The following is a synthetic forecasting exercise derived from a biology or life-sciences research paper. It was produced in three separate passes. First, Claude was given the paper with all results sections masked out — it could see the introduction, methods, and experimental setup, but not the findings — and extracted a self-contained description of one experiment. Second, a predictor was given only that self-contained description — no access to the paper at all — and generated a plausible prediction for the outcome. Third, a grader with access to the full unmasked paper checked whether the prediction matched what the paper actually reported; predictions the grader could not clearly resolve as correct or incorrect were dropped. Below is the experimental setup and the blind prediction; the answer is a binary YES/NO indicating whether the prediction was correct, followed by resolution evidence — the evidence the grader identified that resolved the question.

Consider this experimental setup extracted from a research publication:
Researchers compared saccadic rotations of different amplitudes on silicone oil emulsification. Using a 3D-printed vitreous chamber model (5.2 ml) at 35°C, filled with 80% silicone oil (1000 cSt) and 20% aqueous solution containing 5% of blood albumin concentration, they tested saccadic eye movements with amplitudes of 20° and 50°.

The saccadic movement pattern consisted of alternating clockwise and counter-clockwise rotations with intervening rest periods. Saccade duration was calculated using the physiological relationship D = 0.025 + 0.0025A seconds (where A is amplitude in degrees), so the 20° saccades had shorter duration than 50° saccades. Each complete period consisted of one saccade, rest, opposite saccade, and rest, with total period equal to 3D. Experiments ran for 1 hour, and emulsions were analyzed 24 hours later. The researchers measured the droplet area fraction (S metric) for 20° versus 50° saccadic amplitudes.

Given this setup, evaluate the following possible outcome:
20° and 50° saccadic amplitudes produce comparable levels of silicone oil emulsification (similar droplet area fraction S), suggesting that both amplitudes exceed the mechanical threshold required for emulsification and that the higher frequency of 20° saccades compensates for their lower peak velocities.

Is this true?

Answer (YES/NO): YES